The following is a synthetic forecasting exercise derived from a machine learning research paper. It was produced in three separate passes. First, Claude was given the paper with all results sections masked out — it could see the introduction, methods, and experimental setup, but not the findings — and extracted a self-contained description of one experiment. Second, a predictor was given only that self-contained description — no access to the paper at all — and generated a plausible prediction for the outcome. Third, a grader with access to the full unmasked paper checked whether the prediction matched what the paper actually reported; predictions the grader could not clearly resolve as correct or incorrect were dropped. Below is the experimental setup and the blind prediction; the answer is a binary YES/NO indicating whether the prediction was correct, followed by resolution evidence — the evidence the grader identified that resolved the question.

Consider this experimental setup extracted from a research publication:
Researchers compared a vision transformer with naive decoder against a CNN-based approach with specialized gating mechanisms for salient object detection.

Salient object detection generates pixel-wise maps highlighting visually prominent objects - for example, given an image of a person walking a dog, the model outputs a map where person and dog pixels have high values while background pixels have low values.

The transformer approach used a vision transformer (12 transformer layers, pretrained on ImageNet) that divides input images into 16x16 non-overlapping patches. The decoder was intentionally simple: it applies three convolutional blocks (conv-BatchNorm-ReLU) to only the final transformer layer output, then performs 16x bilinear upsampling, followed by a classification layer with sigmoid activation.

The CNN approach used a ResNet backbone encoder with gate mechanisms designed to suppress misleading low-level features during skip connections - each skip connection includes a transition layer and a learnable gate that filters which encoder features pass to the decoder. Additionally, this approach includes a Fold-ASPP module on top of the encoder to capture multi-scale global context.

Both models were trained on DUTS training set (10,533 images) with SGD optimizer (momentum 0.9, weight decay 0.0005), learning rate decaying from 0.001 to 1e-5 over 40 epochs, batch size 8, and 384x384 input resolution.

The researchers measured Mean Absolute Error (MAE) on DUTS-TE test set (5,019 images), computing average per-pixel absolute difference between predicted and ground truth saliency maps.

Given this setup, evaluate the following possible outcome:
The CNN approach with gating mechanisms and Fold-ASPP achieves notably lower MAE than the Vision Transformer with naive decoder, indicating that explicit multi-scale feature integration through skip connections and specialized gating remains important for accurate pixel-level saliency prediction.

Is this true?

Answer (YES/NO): NO